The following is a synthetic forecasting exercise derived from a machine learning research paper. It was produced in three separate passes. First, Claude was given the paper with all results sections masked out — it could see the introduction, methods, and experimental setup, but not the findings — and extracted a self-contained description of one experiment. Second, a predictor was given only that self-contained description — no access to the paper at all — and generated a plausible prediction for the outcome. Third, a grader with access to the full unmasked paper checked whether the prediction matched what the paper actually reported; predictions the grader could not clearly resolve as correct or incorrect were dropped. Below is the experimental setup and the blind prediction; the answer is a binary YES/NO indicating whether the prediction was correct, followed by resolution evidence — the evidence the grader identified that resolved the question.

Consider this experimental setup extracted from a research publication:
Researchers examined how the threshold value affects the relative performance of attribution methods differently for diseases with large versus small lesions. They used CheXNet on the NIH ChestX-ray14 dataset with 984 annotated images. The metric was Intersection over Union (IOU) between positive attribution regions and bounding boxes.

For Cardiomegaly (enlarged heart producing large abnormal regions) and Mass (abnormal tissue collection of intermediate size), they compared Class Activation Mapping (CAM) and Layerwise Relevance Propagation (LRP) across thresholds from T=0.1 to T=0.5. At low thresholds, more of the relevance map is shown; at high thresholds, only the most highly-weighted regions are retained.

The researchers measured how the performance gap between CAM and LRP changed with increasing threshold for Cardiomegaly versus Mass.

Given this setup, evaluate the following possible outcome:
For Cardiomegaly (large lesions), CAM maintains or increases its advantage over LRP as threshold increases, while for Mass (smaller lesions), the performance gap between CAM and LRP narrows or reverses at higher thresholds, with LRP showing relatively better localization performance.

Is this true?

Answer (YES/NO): NO